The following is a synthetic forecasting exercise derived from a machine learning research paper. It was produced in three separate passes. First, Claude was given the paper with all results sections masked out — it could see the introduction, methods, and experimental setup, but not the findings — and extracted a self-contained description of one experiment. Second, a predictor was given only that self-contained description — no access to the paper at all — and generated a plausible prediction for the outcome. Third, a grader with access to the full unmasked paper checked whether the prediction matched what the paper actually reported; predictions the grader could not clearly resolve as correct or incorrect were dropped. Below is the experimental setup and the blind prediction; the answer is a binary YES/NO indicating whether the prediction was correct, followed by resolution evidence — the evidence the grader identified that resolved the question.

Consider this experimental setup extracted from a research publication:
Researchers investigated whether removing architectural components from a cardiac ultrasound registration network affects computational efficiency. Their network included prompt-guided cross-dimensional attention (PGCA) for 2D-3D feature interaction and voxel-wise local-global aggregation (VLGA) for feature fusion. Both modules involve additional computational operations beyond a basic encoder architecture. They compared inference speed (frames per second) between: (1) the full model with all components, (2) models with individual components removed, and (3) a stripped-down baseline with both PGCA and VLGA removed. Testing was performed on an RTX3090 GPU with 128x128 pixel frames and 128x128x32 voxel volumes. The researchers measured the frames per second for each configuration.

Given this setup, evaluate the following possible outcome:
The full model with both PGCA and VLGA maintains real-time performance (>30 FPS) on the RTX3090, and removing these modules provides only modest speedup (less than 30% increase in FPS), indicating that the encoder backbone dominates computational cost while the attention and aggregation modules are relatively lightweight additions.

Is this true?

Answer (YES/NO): YES